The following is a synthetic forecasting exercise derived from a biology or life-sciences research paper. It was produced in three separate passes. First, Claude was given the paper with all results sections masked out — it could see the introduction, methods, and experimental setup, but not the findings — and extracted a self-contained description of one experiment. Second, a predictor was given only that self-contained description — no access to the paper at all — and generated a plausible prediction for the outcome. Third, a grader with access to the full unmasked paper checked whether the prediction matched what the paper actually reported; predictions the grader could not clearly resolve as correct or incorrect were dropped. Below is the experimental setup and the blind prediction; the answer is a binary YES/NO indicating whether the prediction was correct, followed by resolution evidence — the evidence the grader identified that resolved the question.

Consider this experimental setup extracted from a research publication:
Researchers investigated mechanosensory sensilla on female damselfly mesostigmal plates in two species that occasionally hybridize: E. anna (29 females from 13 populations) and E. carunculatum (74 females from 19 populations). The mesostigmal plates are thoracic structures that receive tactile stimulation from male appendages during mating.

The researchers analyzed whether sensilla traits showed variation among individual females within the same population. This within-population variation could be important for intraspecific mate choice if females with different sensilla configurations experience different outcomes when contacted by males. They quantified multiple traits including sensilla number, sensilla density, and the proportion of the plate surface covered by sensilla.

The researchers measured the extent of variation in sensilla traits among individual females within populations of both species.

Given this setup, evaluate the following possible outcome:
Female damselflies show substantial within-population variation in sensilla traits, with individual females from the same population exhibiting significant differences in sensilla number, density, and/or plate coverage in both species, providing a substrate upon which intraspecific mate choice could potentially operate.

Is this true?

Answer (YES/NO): YES